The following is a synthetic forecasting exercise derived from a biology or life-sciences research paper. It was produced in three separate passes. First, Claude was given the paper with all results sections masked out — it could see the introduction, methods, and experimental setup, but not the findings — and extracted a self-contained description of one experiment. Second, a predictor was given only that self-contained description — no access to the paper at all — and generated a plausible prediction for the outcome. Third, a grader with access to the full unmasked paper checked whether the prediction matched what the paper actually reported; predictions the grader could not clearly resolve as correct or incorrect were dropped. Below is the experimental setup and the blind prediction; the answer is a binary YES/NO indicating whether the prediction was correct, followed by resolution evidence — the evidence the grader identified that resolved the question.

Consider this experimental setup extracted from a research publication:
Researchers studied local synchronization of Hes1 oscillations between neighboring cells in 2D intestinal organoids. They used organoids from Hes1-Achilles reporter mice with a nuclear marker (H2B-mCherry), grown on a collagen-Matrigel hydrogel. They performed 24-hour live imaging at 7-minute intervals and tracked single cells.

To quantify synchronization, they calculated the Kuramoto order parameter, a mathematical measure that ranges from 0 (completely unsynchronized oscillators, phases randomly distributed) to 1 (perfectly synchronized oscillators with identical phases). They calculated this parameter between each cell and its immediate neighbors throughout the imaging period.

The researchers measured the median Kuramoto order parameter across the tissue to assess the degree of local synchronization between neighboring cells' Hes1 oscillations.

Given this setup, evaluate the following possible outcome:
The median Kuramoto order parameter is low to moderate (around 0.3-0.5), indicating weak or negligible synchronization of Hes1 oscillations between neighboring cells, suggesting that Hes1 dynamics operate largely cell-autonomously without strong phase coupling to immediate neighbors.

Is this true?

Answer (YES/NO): YES